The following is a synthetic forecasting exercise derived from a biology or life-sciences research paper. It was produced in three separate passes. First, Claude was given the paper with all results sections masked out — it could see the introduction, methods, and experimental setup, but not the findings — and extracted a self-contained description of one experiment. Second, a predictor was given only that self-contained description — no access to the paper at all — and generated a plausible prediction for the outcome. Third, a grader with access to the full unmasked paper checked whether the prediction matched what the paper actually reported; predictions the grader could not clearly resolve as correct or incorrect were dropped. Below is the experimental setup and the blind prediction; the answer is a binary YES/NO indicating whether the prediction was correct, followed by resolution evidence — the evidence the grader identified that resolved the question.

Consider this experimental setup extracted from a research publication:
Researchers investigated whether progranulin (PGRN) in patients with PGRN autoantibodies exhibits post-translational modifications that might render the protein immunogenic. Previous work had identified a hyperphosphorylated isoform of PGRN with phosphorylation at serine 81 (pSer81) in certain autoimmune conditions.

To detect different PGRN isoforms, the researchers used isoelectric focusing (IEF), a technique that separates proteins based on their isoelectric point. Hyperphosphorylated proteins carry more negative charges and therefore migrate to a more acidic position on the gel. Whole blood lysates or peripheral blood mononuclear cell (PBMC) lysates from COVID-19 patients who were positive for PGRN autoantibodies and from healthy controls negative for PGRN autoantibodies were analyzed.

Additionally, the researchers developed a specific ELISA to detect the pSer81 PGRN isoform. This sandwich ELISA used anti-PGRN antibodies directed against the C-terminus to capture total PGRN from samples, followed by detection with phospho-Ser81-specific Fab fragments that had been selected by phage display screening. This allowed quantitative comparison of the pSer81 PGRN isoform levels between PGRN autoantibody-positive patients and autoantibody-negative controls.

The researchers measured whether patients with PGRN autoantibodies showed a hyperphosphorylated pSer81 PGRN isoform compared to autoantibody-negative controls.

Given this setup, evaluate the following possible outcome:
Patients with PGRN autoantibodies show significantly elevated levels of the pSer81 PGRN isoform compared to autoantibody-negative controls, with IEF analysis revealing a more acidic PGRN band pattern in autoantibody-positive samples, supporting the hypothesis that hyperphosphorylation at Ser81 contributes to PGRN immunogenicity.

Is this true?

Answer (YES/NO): YES